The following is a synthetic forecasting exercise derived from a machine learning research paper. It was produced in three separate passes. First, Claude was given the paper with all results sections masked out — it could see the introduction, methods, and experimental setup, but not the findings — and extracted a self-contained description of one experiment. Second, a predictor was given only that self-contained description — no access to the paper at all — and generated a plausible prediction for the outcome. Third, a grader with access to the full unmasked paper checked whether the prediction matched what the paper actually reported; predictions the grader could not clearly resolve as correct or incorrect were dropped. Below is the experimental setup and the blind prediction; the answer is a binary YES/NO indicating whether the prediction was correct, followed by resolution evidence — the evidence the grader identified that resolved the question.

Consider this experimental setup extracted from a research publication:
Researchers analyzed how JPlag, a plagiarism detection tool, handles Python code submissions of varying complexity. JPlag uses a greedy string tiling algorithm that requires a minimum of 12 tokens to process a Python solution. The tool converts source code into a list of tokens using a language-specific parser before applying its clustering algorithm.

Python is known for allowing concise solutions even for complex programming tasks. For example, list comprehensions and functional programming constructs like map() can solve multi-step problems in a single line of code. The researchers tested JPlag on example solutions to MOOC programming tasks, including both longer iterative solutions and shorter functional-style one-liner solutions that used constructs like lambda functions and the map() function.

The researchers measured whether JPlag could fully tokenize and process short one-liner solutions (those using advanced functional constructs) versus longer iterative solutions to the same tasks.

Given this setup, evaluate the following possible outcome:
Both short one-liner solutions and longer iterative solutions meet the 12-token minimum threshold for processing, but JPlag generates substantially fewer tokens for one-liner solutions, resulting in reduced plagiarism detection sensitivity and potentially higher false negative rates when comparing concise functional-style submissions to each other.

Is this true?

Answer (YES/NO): NO